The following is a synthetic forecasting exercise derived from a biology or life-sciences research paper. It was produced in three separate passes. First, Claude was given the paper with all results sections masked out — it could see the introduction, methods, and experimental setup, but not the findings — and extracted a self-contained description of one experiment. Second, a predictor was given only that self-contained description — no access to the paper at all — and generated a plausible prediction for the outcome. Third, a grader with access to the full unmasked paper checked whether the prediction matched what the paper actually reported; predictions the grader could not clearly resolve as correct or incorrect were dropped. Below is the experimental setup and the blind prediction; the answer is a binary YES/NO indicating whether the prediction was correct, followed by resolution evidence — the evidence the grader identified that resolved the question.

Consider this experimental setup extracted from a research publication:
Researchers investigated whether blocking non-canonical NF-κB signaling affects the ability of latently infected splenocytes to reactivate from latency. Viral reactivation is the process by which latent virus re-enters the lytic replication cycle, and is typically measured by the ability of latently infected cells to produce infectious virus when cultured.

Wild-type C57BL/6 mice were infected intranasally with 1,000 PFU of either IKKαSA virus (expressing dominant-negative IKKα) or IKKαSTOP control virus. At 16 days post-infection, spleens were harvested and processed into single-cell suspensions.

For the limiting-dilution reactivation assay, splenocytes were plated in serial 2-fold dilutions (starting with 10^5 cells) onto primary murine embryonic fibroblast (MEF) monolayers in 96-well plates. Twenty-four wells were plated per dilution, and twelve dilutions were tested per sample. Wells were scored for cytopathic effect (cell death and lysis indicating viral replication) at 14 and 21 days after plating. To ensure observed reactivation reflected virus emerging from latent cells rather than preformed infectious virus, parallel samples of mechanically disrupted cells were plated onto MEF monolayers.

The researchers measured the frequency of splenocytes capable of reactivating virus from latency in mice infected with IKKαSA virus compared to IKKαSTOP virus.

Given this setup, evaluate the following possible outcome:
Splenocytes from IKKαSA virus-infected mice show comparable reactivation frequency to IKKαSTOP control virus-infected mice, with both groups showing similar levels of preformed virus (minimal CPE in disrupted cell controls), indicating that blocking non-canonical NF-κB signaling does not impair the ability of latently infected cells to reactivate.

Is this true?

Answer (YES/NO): NO